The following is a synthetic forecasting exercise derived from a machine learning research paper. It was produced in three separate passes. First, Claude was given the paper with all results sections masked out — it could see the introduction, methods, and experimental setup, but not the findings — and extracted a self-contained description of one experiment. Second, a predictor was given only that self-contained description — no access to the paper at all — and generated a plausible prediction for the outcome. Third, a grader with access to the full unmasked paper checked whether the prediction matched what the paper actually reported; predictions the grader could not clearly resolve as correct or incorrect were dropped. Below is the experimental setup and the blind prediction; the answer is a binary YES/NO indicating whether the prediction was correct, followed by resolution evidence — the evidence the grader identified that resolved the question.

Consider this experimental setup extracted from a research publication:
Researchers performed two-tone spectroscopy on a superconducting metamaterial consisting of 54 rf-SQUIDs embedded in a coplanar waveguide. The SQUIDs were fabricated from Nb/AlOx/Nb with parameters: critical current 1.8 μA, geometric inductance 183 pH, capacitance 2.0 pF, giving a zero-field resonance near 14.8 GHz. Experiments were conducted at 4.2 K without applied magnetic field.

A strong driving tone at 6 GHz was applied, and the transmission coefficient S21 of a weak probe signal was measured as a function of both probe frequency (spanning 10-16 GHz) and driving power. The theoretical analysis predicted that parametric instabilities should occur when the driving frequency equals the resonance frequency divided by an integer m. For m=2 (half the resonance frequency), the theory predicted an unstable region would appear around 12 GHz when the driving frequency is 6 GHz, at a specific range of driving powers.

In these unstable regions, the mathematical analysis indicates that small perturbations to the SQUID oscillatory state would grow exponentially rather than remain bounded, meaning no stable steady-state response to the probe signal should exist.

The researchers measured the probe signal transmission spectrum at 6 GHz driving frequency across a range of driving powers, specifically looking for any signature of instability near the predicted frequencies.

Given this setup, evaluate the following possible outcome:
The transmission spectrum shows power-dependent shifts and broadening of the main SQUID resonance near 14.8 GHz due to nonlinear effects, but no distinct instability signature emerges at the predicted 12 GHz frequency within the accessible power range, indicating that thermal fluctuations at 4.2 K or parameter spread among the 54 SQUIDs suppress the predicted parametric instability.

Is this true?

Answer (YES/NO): NO